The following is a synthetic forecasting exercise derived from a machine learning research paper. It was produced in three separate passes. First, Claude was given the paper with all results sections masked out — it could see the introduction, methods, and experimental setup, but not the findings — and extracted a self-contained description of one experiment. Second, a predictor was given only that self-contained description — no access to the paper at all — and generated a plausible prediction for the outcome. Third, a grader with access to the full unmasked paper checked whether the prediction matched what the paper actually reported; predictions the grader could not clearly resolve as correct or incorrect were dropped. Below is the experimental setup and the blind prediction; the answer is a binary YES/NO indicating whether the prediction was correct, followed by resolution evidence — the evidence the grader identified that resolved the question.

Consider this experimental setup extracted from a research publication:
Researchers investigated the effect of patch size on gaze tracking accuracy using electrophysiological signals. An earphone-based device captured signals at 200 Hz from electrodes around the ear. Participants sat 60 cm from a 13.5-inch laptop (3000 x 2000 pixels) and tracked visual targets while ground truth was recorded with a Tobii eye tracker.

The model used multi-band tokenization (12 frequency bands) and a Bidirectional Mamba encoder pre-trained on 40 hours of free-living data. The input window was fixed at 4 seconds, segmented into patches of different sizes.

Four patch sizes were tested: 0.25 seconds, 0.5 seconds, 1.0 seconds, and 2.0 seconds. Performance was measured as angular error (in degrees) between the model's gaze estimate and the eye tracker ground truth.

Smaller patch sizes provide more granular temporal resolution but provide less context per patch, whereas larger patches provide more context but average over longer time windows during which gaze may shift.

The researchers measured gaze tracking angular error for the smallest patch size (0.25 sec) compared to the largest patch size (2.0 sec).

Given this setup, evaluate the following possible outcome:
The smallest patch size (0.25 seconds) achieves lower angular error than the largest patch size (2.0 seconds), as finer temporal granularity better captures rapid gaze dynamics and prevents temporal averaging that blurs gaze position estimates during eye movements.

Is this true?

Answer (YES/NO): YES